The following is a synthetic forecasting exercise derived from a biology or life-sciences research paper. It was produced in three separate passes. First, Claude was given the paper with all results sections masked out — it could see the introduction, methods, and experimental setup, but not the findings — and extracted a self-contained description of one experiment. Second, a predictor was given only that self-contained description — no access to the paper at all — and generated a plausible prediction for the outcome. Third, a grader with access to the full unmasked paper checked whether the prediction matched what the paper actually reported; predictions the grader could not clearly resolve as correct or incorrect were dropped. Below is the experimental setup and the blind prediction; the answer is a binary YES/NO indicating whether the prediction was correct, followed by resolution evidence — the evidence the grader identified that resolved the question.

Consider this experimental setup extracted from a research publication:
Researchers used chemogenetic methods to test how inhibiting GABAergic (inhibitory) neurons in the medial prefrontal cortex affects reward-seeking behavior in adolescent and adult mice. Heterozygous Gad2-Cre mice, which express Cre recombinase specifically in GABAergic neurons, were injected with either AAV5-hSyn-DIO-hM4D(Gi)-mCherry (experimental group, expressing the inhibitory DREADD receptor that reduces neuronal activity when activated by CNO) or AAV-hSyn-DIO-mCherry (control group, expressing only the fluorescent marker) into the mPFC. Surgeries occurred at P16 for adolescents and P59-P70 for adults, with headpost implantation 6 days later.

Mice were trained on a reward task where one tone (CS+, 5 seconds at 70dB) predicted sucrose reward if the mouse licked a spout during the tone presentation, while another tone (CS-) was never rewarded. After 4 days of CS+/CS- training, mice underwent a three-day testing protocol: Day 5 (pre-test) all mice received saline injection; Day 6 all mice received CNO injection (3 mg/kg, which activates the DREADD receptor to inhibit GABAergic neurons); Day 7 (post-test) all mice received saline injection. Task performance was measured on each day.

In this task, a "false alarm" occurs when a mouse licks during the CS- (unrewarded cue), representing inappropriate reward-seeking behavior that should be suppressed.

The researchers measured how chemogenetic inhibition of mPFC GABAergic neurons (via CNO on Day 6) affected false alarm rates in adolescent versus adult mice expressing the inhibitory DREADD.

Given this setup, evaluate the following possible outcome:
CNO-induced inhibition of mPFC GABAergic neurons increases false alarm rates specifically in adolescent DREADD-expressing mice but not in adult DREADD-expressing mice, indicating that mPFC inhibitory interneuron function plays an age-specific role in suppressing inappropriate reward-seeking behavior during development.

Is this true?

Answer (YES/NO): NO